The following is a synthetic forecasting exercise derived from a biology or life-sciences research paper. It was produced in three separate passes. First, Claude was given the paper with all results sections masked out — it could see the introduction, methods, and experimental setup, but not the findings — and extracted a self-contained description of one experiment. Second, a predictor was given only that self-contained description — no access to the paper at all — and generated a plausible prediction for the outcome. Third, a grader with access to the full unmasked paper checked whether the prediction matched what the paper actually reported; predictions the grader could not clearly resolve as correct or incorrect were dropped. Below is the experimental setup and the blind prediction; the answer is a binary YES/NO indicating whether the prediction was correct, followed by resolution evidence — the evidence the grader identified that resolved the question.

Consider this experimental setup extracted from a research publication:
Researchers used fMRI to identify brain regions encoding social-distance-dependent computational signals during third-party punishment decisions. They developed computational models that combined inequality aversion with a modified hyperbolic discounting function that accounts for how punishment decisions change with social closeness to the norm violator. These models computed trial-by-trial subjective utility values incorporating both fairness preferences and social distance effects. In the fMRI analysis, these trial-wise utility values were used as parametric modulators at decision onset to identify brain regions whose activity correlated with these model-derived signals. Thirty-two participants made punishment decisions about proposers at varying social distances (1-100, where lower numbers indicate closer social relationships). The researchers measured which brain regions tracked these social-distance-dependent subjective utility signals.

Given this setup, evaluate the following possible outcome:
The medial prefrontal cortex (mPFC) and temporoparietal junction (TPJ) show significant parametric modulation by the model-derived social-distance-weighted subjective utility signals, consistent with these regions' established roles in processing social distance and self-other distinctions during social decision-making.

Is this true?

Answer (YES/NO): NO